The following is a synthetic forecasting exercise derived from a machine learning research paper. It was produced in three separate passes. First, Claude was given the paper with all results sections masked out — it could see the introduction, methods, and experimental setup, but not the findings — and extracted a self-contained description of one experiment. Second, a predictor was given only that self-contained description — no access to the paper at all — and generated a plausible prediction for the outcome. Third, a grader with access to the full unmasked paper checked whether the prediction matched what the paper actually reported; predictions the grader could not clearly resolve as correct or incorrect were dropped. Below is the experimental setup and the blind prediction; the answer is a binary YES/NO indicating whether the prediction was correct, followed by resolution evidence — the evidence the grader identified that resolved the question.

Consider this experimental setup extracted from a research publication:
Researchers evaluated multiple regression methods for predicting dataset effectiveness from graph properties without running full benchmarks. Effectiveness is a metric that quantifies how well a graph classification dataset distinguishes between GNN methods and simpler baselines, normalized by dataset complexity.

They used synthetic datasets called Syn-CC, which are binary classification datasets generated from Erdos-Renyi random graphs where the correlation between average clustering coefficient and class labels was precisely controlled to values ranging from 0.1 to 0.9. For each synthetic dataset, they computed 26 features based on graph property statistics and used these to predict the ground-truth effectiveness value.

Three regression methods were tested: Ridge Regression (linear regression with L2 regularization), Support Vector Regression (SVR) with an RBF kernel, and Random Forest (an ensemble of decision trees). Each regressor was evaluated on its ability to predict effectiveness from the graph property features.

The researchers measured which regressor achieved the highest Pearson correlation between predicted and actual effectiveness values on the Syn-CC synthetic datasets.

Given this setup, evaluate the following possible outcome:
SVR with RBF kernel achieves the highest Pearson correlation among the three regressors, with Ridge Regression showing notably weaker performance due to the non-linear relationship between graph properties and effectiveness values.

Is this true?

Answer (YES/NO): NO